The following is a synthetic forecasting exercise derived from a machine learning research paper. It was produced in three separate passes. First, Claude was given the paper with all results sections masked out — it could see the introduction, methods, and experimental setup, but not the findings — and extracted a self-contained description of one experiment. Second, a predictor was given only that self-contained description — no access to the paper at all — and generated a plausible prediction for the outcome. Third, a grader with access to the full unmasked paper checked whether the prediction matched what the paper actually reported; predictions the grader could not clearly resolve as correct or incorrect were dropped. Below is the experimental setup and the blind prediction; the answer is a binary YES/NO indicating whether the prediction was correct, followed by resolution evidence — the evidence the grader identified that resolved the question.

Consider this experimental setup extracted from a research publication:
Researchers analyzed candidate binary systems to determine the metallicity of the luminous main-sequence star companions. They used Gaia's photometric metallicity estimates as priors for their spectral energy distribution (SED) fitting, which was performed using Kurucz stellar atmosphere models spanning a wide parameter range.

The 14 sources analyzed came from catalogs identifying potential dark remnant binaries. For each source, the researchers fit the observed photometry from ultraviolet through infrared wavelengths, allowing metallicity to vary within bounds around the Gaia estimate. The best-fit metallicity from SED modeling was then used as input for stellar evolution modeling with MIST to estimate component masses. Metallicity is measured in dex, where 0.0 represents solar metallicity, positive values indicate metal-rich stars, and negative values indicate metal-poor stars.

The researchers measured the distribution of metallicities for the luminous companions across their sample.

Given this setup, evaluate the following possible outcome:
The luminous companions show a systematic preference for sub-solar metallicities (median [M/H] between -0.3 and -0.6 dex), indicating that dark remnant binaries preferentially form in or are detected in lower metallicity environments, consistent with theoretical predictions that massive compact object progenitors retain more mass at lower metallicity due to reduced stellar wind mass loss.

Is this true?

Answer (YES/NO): NO